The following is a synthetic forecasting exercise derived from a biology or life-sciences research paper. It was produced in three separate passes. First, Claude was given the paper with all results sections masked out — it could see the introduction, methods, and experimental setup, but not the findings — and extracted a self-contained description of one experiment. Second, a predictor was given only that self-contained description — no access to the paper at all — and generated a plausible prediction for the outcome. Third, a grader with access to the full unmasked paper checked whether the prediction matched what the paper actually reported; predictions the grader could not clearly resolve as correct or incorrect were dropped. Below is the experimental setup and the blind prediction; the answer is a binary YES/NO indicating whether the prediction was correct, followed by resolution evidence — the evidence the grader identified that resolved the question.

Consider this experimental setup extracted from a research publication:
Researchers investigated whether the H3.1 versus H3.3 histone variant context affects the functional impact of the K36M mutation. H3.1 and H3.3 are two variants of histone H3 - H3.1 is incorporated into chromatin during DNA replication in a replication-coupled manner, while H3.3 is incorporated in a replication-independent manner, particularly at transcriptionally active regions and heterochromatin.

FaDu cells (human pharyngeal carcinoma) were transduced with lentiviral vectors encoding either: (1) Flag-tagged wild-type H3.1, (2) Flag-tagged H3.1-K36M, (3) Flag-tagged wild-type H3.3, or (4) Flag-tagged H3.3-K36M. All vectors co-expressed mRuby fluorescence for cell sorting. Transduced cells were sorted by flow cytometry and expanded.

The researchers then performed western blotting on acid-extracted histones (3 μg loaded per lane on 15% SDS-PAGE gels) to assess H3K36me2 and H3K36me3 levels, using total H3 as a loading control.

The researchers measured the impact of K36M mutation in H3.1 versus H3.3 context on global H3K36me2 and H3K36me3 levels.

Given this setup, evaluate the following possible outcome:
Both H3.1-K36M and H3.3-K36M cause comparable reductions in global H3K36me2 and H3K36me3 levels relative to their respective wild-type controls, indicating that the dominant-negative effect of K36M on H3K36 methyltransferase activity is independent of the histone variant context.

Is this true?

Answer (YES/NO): YES